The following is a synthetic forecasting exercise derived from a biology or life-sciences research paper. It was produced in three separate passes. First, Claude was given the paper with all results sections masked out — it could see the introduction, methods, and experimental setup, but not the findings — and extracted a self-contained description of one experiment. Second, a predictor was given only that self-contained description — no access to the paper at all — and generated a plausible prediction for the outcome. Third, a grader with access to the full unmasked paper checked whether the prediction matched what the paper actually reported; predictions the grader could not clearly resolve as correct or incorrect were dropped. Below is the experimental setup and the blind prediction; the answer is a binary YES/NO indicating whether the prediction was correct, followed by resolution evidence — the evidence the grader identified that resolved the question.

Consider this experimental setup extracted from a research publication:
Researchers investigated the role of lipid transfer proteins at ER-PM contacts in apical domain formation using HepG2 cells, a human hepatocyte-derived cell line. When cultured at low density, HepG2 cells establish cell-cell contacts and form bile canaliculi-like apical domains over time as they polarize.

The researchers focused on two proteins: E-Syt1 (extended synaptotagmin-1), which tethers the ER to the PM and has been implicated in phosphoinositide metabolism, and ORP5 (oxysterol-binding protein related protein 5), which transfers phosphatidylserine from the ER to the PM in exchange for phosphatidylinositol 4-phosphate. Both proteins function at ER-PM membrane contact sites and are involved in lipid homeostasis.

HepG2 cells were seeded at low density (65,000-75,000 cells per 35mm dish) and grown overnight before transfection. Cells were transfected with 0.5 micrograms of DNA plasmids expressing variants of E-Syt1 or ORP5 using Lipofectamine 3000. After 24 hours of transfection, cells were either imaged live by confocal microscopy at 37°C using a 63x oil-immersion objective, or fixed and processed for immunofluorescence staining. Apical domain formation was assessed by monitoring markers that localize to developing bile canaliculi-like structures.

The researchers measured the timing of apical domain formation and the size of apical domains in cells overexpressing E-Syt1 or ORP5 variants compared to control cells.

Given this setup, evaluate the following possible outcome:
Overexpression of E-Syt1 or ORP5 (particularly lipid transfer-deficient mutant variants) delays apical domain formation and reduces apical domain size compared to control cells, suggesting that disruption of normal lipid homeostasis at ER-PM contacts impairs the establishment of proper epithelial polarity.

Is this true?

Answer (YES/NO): NO